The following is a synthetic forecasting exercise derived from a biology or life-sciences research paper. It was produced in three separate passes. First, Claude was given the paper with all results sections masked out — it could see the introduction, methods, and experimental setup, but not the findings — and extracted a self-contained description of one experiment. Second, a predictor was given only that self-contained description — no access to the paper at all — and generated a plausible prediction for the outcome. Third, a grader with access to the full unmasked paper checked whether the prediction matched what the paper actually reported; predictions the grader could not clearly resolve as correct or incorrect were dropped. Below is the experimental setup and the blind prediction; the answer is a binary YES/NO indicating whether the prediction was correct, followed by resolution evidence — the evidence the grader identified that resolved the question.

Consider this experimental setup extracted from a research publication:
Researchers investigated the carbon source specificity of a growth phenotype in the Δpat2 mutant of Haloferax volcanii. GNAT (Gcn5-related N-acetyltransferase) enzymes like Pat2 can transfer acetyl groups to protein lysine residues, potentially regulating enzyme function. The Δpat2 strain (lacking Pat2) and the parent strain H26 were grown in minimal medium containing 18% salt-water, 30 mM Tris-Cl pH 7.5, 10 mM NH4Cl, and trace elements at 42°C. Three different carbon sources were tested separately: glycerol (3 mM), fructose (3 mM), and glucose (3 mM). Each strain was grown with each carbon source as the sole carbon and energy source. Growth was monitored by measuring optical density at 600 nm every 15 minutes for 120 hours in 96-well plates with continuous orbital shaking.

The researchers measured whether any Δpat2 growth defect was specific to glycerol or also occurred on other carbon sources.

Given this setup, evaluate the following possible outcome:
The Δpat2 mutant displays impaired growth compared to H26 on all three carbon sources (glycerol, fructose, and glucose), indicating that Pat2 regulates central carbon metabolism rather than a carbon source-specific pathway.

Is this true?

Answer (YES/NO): NO